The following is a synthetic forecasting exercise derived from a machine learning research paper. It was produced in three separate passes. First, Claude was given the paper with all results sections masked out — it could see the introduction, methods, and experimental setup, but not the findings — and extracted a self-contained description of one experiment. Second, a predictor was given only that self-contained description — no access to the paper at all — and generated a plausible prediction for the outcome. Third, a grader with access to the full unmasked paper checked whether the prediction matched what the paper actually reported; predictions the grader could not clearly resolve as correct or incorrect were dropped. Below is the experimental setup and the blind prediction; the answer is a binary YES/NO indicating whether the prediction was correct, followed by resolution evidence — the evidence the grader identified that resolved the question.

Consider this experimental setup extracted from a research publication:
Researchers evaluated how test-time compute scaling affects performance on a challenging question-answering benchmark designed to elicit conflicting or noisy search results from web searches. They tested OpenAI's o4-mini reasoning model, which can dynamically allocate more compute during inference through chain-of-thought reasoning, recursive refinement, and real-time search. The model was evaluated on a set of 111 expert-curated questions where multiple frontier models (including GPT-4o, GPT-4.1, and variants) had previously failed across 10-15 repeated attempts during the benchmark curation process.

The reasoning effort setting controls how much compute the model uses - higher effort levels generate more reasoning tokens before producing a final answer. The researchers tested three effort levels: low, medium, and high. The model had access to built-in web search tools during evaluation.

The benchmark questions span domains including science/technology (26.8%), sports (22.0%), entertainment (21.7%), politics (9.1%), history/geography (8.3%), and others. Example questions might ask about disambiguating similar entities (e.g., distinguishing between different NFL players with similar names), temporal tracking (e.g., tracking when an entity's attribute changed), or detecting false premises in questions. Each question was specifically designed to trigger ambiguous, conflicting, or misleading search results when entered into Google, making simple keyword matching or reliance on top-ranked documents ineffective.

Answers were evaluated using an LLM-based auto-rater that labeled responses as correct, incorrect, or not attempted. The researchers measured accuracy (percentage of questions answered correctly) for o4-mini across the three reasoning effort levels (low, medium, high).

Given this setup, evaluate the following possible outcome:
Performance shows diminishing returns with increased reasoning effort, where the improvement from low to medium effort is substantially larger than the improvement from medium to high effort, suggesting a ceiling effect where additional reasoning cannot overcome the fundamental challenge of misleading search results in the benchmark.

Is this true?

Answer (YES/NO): NO